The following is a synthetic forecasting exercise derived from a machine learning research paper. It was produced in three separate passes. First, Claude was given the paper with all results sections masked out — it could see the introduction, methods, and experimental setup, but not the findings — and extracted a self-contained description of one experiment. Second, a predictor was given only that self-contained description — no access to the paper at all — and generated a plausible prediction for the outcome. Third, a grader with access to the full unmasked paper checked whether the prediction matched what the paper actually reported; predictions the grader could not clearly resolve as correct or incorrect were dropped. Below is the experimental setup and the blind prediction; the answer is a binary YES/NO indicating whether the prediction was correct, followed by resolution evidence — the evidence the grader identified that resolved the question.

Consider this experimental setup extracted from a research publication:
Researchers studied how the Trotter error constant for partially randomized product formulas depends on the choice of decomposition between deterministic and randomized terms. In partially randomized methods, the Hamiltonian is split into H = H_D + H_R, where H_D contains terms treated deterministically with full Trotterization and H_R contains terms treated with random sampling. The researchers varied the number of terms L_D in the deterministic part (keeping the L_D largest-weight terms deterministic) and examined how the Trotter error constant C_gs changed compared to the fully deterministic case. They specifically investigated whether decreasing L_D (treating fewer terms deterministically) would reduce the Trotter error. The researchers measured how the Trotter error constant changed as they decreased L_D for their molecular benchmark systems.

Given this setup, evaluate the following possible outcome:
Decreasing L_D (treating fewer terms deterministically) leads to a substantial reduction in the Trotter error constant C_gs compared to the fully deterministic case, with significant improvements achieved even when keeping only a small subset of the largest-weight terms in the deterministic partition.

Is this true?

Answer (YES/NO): NO